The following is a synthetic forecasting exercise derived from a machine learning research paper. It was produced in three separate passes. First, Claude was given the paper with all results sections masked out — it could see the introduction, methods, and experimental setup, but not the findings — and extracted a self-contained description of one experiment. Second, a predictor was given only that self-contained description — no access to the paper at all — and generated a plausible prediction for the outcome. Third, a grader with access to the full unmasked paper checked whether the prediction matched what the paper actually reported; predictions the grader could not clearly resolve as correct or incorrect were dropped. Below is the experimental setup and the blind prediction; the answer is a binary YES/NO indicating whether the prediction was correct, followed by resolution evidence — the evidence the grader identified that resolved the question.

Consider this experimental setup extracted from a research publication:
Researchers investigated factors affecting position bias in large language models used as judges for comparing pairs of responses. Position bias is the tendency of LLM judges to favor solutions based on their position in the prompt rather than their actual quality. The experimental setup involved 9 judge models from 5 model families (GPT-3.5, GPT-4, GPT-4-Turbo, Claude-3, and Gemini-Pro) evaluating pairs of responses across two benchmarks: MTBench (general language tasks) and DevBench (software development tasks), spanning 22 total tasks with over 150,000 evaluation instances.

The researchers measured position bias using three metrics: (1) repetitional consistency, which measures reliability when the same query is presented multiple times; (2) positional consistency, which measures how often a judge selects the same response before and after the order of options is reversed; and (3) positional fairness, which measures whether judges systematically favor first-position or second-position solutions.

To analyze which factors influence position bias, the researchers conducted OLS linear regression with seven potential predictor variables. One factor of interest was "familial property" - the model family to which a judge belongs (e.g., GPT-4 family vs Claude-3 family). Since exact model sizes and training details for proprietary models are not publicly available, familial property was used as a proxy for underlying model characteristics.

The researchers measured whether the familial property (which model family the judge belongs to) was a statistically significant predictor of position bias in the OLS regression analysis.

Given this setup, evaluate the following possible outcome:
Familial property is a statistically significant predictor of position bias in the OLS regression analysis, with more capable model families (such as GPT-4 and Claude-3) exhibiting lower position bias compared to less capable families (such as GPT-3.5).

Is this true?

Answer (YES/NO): NO